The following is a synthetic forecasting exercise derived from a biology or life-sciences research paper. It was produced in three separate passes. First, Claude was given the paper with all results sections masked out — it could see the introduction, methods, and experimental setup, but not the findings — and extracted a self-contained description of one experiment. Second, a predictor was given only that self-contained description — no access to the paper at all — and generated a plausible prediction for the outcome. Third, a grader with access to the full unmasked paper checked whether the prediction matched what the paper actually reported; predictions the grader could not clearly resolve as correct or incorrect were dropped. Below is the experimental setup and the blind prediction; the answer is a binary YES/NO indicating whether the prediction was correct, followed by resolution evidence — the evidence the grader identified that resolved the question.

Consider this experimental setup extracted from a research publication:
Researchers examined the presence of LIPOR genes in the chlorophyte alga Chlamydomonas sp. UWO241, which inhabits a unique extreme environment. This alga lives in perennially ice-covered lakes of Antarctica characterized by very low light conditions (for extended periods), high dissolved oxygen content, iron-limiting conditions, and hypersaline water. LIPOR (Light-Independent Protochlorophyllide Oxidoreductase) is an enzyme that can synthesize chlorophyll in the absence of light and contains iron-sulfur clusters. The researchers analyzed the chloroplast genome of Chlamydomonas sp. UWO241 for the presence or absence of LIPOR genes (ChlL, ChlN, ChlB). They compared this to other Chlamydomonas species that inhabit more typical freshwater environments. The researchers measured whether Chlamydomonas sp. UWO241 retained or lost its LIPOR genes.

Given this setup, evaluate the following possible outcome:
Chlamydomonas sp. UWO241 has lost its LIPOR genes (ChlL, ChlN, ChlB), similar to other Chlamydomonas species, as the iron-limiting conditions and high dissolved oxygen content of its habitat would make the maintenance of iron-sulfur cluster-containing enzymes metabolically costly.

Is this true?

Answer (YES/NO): YES